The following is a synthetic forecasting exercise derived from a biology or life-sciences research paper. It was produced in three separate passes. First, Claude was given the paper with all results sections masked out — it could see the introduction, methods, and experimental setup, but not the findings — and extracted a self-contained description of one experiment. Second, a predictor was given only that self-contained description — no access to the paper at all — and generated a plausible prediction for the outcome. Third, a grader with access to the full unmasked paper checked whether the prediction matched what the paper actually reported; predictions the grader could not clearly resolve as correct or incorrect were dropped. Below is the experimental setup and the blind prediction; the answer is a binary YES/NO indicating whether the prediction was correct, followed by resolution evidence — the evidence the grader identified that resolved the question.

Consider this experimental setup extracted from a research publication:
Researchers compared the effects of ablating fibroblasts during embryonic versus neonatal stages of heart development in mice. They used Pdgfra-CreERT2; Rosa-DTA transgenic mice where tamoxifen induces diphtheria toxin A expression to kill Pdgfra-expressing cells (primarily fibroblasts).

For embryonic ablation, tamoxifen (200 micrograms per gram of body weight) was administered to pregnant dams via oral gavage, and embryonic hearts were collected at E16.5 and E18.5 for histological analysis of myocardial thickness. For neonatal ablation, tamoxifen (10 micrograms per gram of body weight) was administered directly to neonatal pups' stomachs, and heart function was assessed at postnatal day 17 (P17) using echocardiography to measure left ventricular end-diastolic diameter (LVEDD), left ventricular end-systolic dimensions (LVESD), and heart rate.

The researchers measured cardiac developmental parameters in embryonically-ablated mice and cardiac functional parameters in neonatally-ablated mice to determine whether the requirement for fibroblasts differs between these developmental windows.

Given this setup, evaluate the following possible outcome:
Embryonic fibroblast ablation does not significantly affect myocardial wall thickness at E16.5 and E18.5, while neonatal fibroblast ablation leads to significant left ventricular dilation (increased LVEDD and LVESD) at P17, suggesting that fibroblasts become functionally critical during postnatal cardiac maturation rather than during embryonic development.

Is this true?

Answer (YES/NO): NO